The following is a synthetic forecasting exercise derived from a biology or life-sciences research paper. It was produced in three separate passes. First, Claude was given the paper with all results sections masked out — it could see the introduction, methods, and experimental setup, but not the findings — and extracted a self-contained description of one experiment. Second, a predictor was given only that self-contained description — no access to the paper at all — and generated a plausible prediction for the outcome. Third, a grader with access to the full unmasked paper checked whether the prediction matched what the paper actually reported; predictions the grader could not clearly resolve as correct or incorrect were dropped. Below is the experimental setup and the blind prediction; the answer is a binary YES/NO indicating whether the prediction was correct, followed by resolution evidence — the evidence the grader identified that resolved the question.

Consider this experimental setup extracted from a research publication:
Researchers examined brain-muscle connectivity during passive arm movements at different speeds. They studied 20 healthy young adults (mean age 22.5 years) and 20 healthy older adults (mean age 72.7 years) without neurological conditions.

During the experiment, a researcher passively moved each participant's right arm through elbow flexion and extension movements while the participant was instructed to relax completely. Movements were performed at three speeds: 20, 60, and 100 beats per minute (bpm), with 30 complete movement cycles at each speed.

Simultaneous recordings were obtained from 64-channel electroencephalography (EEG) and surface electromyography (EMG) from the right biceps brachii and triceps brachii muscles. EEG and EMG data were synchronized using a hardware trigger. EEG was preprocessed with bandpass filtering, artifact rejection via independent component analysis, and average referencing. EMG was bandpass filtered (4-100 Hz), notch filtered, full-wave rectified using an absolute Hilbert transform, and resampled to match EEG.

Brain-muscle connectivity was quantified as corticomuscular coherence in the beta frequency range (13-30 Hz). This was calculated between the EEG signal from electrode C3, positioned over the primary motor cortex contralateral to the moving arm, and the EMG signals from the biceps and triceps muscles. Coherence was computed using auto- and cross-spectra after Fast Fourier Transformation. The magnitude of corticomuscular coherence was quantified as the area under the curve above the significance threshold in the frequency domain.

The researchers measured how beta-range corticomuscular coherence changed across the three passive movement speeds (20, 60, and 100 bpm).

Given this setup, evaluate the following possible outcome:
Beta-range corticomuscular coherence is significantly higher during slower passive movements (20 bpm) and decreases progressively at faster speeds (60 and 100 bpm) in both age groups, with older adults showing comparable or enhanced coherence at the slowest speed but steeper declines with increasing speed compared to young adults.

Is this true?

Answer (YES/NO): NO